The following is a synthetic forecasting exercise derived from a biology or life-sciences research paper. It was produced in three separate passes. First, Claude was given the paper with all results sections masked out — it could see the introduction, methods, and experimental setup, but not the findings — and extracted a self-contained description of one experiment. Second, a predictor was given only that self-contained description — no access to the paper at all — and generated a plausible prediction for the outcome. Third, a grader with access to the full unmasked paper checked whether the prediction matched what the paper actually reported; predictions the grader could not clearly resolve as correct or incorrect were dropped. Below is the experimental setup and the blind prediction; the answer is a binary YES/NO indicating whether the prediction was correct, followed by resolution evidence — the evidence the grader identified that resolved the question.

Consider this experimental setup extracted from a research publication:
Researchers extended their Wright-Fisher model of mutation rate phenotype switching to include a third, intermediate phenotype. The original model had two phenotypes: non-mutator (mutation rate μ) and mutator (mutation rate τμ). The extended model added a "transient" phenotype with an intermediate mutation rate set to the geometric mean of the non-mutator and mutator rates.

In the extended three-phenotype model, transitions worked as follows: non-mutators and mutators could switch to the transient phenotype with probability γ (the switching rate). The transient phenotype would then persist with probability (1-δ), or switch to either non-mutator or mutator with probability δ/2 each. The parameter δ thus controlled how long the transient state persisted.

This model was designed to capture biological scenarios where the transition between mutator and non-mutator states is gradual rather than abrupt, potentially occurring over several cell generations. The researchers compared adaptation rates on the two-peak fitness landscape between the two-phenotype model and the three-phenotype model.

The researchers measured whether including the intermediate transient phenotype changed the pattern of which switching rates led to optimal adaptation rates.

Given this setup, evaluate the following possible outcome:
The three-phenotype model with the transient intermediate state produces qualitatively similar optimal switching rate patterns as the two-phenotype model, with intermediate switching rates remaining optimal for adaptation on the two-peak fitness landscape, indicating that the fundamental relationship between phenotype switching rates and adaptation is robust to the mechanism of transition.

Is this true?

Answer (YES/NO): YES